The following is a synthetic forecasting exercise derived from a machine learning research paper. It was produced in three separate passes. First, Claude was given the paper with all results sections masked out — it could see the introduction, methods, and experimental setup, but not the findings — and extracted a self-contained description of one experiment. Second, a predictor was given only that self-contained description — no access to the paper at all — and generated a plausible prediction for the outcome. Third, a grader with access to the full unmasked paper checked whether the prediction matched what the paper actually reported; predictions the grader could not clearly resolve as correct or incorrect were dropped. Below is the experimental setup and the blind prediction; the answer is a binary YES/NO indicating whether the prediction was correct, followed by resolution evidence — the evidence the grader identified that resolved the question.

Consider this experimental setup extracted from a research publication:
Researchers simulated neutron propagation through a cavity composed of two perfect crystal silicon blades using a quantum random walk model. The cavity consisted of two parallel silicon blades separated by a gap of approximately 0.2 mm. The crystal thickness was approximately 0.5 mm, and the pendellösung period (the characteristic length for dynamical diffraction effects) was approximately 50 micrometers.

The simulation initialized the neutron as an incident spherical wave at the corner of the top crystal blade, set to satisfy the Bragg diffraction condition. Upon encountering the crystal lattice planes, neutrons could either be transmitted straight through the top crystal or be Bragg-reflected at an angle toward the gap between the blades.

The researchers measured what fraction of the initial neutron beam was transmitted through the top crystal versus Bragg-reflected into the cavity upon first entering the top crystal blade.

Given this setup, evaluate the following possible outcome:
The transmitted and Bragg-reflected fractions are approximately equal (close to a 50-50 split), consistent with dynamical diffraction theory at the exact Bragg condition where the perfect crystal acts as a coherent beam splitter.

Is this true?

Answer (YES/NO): NO